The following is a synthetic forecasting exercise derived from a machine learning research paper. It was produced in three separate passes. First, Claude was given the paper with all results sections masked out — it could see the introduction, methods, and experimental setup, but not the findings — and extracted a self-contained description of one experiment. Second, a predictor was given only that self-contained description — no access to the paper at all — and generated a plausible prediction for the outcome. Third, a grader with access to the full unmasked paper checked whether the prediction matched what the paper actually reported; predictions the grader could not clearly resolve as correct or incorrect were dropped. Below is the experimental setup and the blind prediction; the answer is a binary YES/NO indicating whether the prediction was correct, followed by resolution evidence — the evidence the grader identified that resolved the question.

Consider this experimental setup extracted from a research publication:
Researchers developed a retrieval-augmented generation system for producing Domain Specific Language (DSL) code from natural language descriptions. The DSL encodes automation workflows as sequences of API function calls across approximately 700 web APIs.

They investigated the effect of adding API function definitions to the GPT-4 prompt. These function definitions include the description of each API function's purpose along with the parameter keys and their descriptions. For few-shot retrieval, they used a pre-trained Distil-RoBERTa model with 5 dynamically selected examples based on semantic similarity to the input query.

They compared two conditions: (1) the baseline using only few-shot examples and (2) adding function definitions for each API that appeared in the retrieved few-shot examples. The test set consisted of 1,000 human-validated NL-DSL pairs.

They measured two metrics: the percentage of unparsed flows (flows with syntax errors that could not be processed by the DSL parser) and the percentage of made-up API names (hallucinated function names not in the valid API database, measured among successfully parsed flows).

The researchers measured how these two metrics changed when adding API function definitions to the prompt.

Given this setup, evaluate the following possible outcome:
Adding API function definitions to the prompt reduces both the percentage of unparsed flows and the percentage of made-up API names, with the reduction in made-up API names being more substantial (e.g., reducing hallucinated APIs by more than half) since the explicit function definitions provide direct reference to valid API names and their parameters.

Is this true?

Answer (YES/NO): NO